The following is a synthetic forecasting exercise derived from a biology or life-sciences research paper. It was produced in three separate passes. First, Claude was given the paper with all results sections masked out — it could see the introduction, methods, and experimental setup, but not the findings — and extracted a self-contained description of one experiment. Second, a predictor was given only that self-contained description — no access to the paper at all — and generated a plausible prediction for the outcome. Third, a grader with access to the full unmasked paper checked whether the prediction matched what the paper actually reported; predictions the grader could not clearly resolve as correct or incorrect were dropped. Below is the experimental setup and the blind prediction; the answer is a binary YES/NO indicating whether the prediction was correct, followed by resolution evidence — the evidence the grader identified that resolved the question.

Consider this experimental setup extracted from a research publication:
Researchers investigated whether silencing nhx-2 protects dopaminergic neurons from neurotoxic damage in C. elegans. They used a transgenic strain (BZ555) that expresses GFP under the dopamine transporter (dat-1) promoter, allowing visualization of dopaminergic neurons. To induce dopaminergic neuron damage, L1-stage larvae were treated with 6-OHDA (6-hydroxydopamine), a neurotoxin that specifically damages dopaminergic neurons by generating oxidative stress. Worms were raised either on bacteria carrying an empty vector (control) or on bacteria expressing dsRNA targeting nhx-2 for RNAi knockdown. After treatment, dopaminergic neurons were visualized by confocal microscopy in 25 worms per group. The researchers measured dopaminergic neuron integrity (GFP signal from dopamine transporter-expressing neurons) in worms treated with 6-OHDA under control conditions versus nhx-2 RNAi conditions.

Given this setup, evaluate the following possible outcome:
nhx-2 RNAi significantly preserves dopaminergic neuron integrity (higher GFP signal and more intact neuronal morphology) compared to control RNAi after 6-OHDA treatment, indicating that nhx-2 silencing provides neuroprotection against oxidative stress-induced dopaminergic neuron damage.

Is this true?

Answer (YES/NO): YES